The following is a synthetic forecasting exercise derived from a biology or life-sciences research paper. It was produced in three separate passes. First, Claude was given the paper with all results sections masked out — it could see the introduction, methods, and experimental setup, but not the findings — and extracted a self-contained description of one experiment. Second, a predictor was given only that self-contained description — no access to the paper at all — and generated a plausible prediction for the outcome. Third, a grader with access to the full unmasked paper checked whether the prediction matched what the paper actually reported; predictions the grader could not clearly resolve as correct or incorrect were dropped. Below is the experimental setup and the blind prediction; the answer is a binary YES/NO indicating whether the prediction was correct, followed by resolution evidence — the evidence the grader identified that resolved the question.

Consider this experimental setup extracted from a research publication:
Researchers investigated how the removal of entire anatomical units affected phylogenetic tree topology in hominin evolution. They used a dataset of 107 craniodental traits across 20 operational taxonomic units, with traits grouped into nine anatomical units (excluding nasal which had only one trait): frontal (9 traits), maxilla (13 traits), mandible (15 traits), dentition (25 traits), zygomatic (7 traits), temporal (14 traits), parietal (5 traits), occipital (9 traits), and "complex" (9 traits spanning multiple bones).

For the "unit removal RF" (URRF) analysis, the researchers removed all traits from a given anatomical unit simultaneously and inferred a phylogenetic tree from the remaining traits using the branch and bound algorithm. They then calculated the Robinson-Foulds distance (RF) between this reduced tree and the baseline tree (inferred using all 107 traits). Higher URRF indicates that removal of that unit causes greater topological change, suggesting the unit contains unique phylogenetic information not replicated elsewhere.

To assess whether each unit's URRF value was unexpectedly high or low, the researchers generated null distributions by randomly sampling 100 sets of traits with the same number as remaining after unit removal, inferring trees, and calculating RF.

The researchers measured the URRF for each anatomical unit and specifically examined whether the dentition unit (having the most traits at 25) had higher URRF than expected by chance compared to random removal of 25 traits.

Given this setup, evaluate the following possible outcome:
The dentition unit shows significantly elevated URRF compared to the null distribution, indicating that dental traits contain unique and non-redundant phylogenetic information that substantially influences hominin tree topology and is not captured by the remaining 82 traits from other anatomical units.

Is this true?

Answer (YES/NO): NO